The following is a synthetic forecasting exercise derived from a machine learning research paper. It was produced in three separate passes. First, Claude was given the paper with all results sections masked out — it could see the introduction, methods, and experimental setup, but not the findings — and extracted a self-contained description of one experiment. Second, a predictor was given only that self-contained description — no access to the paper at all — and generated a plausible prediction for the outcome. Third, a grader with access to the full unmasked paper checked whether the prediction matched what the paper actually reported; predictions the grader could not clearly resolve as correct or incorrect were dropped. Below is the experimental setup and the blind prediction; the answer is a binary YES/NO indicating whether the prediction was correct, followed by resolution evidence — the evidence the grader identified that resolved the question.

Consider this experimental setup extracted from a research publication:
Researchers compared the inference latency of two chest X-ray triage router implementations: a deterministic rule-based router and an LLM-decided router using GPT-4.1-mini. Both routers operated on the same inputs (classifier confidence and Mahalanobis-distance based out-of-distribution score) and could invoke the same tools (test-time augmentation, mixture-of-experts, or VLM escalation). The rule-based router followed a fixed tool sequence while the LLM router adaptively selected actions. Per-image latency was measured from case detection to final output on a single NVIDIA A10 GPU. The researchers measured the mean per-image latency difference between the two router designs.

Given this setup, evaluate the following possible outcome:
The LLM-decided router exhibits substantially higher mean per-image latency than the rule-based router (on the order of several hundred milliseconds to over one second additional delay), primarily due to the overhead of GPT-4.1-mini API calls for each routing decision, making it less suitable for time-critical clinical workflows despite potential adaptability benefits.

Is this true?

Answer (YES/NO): NO